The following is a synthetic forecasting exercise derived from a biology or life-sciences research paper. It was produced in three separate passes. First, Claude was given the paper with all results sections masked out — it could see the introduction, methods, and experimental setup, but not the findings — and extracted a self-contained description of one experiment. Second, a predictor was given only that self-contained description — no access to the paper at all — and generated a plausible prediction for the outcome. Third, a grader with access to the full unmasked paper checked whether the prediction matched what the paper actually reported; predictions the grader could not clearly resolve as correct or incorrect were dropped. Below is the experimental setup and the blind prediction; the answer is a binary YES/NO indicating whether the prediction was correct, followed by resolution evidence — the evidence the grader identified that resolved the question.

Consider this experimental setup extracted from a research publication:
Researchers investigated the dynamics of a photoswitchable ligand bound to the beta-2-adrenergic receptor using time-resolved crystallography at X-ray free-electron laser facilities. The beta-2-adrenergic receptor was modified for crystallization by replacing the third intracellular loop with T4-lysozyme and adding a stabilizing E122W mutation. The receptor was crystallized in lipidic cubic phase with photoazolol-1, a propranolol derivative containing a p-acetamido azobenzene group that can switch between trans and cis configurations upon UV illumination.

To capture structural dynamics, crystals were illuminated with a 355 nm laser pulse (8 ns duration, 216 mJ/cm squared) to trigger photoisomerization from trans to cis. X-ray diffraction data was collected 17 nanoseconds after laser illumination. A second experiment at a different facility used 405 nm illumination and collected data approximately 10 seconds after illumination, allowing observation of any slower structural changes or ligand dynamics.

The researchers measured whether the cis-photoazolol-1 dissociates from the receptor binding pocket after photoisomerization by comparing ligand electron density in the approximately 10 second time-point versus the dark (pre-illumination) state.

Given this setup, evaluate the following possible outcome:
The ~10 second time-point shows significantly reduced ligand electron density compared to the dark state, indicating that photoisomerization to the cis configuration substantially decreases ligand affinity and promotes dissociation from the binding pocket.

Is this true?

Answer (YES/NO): NO